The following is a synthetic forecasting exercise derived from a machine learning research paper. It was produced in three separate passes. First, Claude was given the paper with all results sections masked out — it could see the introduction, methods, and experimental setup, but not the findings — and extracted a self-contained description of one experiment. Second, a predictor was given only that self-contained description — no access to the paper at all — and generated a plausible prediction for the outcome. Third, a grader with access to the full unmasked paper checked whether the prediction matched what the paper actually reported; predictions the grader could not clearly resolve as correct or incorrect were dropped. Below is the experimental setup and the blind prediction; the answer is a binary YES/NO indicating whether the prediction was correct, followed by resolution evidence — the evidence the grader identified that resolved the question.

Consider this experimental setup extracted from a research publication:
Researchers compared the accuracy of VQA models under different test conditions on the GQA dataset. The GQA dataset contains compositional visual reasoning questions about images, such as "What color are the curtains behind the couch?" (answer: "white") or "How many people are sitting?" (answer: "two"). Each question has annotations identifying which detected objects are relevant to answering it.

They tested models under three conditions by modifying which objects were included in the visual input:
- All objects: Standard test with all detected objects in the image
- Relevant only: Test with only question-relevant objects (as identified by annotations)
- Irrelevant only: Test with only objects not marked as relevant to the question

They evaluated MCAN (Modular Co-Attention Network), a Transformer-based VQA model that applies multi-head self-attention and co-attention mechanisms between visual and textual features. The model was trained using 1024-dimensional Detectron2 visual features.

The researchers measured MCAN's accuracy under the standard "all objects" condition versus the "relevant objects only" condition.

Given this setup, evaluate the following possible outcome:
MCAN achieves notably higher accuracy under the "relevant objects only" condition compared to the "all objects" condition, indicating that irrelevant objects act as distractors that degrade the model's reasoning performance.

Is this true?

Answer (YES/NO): NO